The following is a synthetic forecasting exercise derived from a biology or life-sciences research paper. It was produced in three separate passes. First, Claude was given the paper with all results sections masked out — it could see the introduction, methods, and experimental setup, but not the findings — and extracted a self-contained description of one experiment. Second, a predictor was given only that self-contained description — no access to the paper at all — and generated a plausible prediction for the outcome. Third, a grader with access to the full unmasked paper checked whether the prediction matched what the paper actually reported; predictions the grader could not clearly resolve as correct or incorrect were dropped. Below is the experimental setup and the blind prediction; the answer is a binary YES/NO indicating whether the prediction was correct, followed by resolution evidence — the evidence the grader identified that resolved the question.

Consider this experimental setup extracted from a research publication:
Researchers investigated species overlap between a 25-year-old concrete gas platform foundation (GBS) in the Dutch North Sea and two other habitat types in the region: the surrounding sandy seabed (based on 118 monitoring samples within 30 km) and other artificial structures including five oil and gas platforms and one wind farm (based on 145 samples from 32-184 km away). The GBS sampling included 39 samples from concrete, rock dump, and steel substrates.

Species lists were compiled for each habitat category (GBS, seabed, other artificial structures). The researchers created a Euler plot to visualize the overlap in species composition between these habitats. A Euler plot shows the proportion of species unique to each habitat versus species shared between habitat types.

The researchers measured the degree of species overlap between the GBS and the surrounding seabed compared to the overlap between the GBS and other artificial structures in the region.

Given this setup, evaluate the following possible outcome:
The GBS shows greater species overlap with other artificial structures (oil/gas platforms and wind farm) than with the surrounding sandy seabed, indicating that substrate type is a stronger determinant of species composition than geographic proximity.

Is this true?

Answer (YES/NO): YES